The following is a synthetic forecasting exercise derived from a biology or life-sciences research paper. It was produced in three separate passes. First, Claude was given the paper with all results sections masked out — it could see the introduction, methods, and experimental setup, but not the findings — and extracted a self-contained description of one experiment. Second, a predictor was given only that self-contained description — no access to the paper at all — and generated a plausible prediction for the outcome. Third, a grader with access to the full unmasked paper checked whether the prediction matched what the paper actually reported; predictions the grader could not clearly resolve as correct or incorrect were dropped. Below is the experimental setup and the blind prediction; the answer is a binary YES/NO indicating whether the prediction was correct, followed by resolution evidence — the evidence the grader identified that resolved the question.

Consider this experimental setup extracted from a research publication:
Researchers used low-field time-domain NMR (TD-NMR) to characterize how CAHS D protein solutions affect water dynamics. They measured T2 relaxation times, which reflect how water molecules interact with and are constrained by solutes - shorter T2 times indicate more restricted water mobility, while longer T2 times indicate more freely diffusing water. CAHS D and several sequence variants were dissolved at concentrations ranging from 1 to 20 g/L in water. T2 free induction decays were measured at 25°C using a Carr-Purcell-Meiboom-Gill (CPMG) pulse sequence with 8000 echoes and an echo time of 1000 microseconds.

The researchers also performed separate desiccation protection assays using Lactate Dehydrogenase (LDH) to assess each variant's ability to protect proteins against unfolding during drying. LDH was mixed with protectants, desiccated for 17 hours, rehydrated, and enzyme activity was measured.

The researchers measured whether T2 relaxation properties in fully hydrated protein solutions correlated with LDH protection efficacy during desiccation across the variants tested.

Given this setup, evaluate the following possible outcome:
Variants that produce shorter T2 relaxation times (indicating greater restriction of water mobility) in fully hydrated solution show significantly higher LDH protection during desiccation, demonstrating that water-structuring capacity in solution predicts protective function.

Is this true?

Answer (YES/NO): YES